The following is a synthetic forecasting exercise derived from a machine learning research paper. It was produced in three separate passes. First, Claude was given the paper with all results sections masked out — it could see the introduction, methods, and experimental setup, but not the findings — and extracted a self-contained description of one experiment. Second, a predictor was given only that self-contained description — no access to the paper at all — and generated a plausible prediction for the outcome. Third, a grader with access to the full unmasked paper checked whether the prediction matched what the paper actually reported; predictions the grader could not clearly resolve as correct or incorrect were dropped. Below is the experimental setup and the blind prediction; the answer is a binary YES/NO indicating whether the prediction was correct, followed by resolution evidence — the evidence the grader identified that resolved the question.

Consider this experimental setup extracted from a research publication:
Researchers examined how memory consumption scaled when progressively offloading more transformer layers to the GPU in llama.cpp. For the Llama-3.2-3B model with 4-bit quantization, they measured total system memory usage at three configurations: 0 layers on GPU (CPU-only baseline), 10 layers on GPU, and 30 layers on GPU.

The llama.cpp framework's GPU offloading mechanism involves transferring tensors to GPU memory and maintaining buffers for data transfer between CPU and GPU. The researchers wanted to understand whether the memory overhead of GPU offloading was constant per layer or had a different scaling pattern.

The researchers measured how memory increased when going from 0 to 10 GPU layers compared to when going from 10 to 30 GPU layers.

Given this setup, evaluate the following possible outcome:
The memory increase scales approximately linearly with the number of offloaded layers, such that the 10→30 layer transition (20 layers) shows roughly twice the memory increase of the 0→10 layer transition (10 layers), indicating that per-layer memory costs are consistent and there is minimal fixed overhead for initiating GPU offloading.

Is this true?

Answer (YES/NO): NO